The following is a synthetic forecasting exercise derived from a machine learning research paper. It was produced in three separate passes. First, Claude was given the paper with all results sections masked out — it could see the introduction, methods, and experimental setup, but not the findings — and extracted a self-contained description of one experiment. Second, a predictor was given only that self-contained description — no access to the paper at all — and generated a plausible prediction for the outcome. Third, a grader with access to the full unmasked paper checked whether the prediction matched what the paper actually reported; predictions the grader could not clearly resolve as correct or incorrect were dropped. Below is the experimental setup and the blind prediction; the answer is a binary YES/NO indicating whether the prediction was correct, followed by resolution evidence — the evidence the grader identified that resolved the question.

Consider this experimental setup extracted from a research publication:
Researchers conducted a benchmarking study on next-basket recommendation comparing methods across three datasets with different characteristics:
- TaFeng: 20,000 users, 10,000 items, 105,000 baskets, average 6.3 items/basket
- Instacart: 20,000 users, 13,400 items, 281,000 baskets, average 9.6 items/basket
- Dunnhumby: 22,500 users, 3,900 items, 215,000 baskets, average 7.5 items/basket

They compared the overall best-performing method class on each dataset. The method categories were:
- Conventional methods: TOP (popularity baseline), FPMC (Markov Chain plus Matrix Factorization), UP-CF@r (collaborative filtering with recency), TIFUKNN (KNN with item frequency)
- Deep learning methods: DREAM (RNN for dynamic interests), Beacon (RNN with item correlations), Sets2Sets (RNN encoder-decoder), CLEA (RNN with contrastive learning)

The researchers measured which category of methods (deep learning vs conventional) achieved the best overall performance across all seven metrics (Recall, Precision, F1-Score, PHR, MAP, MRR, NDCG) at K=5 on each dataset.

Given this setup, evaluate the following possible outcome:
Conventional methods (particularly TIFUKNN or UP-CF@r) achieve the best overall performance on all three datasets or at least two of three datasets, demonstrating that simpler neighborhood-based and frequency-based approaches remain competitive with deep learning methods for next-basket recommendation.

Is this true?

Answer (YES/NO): YES